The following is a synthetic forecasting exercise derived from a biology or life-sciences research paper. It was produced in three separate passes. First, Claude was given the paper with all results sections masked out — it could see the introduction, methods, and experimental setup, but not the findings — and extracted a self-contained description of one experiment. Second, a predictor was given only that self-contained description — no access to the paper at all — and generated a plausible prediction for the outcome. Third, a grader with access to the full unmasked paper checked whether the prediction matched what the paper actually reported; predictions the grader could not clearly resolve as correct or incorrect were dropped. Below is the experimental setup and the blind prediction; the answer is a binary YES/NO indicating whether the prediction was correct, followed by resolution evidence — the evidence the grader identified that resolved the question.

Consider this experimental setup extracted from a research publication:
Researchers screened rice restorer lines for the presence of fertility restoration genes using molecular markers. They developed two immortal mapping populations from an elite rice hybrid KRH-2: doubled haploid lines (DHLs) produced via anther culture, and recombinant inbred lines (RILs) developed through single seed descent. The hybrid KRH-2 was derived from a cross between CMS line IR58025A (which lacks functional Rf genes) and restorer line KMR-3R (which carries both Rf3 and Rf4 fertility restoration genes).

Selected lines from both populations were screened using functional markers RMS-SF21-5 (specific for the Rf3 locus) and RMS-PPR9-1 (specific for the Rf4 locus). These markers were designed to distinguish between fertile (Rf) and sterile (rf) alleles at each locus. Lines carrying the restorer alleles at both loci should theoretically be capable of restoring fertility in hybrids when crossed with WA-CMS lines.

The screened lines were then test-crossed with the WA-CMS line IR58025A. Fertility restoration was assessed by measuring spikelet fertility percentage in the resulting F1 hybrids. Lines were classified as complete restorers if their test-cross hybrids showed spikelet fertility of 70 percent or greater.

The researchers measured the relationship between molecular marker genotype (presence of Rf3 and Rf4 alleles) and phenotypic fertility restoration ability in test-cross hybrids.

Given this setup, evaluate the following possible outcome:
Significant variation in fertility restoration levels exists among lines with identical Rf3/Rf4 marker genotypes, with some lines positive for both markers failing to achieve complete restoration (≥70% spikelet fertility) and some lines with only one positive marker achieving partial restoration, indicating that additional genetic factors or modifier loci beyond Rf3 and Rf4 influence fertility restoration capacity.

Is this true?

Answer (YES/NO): NO